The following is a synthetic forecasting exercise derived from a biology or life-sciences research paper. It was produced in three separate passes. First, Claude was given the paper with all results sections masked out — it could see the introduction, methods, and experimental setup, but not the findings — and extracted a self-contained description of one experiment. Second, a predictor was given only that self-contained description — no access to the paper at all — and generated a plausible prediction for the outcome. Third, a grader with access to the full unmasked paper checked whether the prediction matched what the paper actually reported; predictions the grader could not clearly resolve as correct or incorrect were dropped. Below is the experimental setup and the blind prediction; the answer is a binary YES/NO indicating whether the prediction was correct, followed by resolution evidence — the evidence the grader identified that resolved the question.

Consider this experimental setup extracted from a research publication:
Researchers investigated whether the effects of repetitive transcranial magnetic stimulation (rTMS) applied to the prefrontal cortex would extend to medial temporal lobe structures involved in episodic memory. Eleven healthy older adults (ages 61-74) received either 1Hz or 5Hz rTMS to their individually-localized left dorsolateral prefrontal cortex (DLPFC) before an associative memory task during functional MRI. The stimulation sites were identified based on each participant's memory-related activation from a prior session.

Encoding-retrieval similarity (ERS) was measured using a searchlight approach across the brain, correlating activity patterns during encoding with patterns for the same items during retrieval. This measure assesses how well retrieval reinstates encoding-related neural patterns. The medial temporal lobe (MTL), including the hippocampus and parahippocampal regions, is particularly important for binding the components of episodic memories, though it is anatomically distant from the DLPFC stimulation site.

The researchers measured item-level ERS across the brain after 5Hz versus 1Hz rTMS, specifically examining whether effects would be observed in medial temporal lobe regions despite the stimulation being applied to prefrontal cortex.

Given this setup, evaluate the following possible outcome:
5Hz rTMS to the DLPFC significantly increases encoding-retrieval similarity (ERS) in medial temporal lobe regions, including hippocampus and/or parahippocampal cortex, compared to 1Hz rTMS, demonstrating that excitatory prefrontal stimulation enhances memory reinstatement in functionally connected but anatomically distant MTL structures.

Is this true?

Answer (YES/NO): YES